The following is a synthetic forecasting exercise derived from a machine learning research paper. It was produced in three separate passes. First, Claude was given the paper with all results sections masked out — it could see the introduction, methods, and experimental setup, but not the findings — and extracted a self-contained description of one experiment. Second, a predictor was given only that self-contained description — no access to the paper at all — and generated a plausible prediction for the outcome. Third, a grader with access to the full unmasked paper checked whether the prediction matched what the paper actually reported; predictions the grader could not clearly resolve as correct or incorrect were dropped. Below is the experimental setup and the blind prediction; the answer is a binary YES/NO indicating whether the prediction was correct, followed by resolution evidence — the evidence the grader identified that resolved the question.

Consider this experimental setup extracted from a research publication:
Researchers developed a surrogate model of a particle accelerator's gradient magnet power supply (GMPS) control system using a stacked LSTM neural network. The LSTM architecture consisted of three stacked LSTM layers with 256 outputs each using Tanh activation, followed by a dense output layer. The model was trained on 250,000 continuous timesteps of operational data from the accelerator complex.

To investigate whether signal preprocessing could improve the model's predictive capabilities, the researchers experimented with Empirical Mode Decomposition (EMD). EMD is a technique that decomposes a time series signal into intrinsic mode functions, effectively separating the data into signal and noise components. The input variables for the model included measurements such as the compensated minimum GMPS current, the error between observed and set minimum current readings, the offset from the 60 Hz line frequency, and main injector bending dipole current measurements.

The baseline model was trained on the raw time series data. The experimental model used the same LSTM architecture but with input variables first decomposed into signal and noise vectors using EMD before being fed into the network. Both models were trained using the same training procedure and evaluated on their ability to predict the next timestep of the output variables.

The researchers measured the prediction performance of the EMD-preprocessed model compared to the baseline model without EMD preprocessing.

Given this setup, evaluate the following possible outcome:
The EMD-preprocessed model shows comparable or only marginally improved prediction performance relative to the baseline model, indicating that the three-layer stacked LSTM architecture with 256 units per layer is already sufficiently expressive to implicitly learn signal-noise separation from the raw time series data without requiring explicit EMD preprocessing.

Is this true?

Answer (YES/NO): YES